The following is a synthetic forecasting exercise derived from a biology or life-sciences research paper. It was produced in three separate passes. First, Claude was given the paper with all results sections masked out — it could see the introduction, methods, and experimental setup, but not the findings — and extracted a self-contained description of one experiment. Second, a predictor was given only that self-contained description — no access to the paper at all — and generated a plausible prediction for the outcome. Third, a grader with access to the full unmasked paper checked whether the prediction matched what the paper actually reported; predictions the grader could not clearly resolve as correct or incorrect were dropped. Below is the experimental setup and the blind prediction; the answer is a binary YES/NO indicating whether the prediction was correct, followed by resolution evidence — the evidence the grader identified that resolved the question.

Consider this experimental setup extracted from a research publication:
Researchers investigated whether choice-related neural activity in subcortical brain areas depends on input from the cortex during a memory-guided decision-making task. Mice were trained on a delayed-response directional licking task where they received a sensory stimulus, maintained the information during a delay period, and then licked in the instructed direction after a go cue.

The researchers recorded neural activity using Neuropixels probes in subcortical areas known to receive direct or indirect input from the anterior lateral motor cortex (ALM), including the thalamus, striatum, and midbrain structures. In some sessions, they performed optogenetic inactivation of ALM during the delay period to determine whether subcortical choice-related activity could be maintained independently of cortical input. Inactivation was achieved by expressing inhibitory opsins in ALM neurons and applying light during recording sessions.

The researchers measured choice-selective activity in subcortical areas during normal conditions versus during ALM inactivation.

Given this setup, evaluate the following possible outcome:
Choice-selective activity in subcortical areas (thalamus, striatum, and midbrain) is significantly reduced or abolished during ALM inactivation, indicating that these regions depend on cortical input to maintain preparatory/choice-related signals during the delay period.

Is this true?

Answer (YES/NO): YES